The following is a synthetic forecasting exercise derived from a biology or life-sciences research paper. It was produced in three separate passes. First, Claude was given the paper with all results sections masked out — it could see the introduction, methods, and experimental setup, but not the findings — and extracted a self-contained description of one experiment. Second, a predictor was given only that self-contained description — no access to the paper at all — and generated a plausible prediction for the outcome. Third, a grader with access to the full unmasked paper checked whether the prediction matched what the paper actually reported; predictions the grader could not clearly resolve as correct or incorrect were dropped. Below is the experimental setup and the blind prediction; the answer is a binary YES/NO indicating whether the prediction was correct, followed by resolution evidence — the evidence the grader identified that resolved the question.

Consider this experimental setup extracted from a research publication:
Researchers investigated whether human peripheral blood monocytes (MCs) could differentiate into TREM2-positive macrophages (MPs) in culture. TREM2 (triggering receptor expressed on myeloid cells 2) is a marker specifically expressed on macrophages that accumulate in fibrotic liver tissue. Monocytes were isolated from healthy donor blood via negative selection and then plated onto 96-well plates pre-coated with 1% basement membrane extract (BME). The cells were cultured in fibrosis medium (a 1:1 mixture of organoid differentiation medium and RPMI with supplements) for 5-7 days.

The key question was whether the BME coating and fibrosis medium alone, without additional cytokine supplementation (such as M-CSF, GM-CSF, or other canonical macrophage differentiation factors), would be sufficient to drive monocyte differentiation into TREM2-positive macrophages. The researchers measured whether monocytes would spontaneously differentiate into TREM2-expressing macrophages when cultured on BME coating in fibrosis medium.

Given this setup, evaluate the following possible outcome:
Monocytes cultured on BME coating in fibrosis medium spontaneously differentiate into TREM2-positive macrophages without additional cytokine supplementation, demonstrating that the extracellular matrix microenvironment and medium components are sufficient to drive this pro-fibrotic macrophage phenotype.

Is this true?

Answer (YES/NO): YES